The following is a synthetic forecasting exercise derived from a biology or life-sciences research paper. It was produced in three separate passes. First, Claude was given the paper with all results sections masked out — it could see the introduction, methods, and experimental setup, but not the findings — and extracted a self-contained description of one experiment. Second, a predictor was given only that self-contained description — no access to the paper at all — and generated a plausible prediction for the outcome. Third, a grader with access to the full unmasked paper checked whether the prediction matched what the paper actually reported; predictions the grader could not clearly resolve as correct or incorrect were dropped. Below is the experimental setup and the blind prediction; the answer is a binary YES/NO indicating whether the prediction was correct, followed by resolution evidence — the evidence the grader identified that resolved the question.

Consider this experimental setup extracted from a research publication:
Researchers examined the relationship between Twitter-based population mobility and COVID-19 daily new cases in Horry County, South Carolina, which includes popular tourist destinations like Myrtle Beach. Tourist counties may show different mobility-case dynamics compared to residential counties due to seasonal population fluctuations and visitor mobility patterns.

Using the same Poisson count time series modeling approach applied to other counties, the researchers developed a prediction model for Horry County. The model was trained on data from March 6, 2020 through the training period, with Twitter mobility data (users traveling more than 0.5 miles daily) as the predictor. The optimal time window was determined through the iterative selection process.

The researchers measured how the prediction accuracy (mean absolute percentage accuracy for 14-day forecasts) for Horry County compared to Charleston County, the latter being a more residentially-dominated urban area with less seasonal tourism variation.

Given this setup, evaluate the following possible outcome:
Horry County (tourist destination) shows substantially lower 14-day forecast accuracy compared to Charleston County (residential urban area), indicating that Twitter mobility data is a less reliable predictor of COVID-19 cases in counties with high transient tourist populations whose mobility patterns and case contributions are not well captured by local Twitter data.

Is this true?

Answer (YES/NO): NO